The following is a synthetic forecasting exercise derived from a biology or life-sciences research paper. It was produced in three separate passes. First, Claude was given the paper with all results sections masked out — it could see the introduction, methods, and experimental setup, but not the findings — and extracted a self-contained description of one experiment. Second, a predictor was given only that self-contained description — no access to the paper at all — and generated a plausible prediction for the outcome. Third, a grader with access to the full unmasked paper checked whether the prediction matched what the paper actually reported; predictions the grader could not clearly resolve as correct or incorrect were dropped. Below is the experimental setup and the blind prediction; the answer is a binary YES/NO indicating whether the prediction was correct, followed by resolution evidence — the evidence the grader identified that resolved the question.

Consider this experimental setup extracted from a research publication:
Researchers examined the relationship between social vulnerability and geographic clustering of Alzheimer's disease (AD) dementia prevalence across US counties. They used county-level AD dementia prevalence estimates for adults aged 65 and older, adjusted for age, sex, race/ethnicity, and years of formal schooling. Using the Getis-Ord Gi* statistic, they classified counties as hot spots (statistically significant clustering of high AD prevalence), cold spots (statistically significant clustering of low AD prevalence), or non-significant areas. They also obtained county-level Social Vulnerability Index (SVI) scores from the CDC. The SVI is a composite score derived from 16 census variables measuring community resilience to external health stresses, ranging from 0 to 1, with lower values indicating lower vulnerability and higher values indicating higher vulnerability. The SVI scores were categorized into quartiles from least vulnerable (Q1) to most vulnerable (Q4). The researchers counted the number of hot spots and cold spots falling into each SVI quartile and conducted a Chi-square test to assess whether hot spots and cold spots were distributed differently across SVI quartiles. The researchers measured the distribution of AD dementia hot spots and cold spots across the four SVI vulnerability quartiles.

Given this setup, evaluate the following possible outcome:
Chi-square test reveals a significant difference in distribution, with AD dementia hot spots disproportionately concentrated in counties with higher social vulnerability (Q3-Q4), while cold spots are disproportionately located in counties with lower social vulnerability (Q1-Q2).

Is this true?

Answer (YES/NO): YES